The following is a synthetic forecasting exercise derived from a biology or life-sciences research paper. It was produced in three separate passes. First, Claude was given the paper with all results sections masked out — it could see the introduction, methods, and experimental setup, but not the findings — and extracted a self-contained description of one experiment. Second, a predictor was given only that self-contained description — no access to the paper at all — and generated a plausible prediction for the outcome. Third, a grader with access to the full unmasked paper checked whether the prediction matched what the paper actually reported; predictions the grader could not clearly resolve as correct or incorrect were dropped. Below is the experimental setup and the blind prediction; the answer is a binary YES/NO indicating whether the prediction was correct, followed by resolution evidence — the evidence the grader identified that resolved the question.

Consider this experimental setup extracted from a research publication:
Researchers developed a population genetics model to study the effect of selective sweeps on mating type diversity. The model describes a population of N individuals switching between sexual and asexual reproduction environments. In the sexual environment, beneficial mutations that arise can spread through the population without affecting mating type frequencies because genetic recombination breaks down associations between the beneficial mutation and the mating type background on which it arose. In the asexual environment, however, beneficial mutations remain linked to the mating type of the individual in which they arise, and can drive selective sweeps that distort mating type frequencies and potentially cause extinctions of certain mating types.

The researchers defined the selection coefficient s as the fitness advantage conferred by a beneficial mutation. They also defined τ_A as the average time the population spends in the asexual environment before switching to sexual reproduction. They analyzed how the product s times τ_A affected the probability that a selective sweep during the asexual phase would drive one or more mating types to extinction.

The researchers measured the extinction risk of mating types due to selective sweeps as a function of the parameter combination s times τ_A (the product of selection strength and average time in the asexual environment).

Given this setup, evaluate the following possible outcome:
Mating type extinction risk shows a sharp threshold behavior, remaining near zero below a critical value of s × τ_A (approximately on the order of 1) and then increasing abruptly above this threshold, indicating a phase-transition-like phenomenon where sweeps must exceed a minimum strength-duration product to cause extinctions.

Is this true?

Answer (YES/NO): YES